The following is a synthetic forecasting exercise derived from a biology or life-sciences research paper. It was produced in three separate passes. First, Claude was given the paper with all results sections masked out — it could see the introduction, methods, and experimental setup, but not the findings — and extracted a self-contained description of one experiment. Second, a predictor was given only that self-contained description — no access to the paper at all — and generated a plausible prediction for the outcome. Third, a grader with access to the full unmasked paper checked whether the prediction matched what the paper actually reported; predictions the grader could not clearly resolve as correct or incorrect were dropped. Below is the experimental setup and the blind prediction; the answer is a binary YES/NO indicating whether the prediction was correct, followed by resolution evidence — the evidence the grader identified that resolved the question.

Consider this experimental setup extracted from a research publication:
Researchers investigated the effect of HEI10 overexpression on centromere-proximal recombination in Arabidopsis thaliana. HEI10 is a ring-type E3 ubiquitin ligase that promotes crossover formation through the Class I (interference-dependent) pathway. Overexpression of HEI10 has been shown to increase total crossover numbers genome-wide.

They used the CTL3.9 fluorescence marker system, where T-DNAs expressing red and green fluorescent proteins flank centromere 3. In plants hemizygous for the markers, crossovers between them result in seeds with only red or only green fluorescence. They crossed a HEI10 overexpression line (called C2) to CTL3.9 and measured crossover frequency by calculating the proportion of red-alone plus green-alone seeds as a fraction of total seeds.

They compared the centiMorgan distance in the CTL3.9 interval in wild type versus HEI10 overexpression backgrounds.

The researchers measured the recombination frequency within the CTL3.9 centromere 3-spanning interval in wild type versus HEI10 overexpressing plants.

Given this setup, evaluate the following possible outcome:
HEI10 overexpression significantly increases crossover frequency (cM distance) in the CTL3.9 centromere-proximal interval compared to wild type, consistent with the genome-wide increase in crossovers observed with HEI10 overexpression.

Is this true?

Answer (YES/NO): NO